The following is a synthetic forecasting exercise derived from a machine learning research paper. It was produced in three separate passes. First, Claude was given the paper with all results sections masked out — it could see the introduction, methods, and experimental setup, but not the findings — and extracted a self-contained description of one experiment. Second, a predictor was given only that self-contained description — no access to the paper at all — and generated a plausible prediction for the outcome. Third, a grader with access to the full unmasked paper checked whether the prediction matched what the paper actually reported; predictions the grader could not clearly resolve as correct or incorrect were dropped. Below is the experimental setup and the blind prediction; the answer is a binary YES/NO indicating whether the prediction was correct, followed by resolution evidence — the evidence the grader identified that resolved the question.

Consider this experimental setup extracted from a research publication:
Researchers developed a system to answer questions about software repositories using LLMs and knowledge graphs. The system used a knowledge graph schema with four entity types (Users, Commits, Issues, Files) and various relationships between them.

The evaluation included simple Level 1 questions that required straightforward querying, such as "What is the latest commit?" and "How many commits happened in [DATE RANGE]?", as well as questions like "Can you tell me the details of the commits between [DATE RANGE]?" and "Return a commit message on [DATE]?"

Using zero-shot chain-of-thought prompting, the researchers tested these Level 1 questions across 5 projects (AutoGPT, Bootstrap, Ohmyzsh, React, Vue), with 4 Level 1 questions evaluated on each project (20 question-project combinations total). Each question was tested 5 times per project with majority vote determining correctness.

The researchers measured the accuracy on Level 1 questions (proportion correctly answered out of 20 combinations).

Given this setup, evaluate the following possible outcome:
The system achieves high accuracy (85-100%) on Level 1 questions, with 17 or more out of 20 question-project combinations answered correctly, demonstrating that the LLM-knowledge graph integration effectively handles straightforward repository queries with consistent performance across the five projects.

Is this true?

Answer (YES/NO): YES